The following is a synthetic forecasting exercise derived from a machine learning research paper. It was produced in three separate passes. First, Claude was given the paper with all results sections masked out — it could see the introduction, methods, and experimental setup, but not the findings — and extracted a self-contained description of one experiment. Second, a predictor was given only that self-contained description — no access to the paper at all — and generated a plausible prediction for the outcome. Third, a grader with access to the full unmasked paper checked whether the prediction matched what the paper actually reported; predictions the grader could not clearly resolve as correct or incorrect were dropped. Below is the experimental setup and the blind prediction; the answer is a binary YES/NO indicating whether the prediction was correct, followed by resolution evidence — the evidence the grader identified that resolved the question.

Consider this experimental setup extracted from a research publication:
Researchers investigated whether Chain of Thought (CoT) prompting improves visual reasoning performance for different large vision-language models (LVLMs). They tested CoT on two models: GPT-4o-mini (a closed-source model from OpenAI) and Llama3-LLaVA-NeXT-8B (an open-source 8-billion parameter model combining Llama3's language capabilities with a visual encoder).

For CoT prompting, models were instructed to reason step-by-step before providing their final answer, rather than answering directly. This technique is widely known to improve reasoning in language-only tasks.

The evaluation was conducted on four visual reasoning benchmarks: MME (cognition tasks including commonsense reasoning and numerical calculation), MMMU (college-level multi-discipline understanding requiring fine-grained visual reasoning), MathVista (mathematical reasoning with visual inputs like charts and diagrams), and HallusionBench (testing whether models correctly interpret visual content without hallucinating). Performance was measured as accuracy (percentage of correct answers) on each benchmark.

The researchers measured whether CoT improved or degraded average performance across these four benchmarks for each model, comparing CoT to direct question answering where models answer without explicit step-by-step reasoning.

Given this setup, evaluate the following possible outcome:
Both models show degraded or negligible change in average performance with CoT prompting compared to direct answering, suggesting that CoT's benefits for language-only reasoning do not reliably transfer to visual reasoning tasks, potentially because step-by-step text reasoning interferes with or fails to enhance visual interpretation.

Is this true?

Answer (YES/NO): NO